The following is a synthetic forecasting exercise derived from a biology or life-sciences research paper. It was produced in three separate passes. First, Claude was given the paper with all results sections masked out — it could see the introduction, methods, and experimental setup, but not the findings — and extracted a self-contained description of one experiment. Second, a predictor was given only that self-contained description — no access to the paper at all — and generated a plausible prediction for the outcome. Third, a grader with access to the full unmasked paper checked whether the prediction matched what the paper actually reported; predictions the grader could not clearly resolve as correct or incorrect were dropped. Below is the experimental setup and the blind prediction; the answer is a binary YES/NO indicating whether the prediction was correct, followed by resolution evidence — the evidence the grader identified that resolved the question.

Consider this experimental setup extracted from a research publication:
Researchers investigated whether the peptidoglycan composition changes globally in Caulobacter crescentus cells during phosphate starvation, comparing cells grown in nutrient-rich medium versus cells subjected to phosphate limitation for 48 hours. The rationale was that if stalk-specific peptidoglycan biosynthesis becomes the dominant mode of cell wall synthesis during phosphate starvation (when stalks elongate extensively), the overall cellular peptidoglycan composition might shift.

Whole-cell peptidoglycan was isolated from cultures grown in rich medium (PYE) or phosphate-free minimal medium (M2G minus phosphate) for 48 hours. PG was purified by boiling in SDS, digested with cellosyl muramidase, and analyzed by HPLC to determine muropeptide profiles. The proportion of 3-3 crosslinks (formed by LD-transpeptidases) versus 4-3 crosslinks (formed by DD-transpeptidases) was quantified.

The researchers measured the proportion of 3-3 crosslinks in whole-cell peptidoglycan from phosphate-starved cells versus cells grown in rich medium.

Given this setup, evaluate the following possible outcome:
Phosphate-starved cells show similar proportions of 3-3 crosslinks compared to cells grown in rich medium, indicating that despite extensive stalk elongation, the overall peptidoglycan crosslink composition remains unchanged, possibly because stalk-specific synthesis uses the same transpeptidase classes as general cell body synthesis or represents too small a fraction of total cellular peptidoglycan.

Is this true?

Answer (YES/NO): YES